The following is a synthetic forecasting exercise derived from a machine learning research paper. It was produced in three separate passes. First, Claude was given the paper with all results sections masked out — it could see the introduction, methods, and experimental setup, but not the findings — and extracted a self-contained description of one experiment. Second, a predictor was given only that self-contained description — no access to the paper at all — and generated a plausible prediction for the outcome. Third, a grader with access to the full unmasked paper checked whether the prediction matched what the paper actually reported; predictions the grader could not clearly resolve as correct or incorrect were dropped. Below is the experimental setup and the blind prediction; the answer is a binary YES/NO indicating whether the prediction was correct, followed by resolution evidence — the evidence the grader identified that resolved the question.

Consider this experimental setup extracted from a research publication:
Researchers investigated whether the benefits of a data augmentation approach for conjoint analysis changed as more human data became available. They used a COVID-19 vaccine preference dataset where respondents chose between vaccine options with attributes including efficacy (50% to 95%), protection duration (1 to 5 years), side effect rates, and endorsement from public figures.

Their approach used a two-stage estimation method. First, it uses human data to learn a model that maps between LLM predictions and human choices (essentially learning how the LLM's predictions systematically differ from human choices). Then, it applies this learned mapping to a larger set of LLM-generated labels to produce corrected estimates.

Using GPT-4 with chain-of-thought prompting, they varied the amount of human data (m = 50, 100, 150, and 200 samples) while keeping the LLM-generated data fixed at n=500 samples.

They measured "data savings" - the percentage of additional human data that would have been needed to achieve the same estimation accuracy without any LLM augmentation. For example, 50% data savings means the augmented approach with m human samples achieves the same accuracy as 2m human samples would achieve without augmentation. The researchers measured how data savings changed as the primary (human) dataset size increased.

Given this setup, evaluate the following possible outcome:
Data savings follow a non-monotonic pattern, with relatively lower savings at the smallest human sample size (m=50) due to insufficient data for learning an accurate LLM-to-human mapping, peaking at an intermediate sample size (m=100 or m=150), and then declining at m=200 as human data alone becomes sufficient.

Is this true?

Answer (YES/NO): NO